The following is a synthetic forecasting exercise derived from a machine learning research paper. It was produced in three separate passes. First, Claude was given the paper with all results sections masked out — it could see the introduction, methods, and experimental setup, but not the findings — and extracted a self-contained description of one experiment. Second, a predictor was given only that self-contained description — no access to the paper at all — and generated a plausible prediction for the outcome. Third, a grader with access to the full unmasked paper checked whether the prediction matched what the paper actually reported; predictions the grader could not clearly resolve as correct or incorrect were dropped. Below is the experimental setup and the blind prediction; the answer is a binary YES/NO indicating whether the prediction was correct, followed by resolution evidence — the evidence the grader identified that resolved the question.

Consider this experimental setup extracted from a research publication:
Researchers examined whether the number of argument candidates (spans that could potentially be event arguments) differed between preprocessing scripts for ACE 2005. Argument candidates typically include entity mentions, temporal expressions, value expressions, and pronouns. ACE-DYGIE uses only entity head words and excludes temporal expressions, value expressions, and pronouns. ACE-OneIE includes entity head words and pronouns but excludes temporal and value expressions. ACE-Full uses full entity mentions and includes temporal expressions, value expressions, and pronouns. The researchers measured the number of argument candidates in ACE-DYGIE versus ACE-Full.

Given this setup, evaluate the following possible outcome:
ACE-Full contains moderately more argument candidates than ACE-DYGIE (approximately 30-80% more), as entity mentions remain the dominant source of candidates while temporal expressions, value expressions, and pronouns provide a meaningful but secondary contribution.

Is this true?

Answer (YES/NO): YES